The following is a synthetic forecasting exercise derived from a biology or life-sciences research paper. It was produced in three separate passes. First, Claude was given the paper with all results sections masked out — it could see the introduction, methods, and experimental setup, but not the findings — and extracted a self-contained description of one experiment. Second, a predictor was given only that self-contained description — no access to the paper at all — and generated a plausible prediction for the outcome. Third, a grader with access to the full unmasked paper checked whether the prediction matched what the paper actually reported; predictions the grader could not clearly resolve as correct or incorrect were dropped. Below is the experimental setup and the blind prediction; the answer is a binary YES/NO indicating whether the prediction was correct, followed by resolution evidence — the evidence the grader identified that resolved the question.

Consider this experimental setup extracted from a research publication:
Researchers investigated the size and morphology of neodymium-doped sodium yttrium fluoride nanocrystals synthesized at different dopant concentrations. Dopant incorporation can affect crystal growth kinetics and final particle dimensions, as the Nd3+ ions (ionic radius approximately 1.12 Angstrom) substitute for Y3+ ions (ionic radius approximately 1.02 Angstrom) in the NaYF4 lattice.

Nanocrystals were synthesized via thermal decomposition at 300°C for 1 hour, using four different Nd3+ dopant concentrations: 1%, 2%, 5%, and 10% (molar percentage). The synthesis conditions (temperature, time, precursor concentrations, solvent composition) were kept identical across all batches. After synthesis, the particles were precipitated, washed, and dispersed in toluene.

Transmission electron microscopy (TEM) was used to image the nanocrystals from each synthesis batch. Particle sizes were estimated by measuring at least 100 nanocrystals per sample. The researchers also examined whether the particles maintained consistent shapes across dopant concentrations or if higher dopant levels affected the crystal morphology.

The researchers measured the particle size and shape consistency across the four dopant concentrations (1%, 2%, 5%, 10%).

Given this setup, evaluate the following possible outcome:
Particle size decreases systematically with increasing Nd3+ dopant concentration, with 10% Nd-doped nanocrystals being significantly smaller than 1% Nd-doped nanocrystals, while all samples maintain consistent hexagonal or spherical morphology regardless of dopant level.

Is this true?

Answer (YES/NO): NO